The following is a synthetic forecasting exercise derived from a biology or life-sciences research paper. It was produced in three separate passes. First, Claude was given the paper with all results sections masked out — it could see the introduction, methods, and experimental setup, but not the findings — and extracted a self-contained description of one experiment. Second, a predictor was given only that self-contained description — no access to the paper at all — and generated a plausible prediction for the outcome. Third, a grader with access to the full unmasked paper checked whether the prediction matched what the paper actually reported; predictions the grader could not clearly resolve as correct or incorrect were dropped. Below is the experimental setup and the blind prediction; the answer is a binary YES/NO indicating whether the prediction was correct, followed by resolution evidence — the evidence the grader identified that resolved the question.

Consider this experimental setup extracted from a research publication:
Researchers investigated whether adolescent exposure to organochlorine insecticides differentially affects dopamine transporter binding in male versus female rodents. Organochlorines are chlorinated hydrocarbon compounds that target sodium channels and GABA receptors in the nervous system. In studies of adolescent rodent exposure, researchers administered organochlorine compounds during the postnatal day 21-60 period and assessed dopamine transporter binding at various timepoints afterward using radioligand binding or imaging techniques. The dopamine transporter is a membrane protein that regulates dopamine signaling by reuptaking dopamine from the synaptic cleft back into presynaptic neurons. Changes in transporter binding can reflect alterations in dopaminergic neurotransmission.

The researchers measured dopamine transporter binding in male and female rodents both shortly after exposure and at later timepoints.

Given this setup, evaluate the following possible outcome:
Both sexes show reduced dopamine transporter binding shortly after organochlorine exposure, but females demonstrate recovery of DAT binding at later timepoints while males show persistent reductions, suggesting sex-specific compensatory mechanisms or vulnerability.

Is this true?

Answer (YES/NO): NO